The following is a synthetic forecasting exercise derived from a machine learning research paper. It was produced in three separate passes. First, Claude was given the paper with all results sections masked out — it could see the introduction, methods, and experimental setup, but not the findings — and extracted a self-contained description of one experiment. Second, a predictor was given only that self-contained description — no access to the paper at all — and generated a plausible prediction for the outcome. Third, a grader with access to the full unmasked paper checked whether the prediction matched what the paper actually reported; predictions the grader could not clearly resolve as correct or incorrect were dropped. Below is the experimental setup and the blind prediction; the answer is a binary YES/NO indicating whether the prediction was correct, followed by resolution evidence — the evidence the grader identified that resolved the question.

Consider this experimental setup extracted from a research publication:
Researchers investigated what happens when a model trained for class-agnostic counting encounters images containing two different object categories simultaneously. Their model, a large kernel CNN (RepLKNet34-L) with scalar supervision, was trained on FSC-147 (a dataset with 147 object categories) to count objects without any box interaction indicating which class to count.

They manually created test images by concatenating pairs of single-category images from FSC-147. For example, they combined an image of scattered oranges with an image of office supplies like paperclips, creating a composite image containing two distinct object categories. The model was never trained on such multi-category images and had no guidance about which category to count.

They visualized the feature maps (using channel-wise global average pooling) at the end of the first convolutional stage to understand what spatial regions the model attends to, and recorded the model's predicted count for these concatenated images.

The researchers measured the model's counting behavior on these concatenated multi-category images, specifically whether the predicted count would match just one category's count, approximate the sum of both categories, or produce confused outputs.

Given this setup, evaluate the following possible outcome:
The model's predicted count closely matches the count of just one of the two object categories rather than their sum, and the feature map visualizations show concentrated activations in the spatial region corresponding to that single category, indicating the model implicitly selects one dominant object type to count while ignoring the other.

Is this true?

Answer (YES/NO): NO